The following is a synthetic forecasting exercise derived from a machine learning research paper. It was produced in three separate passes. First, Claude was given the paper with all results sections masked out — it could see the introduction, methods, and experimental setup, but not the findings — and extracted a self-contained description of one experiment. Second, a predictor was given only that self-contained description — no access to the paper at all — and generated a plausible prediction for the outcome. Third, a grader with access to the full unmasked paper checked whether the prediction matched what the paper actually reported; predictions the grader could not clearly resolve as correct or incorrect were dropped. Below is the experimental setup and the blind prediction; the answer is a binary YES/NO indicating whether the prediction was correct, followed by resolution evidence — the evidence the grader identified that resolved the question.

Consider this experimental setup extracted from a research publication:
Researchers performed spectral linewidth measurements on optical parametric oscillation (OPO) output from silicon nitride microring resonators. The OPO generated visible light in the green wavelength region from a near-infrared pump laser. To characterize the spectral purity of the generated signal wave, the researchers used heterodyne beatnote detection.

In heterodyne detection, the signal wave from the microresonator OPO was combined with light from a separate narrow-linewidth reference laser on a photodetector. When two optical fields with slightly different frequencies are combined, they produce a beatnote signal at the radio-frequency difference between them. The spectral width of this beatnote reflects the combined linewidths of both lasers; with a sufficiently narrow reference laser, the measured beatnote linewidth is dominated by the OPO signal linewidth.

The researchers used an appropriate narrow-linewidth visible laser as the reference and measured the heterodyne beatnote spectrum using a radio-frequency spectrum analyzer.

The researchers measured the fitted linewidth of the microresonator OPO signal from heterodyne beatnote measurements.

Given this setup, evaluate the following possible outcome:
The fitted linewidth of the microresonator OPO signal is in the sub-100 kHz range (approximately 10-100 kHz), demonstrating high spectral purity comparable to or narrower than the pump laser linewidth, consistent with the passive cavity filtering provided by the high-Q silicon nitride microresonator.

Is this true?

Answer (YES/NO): NO